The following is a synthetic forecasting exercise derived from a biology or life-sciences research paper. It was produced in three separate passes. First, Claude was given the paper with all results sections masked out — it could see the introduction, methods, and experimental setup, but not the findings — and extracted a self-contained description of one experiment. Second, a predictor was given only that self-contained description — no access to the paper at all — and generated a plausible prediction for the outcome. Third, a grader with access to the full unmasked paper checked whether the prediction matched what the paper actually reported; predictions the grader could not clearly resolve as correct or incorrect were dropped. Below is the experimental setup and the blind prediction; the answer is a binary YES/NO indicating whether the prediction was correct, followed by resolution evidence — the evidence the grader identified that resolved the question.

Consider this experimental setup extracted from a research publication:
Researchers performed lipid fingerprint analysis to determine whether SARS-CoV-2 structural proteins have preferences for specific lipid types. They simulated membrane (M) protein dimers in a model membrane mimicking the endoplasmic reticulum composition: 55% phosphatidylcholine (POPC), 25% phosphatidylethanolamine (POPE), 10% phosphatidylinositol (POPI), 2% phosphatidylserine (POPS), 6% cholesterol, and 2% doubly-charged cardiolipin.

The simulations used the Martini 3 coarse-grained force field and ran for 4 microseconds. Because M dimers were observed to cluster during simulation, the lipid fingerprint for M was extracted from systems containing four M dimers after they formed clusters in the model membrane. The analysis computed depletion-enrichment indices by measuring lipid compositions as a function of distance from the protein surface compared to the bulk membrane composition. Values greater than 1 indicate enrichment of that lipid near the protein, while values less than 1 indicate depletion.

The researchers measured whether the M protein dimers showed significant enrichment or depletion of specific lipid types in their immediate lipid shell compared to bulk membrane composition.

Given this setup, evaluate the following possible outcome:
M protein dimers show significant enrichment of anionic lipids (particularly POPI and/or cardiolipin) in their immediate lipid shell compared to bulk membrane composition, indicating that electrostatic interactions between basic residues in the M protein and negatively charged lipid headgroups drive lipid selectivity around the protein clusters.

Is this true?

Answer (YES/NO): NO